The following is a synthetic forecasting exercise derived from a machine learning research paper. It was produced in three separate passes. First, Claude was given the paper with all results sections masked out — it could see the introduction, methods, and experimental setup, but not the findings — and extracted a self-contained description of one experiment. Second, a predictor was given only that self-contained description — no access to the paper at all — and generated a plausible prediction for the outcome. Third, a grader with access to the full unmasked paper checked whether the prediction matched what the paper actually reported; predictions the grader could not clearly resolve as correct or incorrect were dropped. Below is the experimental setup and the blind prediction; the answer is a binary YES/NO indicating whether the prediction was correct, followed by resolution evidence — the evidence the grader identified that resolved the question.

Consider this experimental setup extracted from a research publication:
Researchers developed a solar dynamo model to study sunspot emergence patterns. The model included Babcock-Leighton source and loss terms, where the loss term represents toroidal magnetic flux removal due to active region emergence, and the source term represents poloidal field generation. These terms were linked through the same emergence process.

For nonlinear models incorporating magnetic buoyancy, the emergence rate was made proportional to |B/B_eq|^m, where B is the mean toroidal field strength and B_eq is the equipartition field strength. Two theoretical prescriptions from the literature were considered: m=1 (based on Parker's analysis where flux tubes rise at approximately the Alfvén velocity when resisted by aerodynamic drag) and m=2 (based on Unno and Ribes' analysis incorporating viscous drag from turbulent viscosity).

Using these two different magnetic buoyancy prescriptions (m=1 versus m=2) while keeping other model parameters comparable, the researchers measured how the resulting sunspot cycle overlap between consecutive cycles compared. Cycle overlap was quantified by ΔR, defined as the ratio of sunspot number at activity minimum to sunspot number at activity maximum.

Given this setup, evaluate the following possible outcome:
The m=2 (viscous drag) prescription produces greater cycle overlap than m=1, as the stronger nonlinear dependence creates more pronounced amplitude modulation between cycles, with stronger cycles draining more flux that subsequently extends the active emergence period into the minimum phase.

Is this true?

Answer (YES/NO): NO